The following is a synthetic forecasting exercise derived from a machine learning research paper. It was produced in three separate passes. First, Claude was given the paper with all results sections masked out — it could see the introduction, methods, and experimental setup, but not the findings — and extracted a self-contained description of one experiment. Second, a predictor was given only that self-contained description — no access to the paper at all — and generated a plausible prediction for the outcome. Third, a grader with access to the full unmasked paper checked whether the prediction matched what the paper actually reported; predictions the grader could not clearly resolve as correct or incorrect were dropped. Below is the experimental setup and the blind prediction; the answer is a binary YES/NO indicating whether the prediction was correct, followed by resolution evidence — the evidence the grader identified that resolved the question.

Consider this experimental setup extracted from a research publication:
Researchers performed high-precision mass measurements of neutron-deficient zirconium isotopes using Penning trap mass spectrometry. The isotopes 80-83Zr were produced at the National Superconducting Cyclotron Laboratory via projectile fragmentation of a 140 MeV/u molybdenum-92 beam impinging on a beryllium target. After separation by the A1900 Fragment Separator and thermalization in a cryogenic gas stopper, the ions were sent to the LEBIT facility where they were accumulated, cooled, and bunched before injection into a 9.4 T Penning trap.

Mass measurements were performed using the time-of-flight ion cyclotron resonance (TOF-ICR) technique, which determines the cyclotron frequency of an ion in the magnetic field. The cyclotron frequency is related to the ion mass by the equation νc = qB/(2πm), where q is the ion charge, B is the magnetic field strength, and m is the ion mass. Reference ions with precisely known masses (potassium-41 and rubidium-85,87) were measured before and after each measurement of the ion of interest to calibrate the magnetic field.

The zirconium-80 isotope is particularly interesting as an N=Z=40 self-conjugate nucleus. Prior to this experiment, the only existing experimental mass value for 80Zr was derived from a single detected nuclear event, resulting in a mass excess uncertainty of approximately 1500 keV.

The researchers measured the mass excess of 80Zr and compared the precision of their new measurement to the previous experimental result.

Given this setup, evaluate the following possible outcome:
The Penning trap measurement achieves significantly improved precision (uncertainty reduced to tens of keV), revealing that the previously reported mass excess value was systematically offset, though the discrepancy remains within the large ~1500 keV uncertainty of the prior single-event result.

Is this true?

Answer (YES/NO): NO